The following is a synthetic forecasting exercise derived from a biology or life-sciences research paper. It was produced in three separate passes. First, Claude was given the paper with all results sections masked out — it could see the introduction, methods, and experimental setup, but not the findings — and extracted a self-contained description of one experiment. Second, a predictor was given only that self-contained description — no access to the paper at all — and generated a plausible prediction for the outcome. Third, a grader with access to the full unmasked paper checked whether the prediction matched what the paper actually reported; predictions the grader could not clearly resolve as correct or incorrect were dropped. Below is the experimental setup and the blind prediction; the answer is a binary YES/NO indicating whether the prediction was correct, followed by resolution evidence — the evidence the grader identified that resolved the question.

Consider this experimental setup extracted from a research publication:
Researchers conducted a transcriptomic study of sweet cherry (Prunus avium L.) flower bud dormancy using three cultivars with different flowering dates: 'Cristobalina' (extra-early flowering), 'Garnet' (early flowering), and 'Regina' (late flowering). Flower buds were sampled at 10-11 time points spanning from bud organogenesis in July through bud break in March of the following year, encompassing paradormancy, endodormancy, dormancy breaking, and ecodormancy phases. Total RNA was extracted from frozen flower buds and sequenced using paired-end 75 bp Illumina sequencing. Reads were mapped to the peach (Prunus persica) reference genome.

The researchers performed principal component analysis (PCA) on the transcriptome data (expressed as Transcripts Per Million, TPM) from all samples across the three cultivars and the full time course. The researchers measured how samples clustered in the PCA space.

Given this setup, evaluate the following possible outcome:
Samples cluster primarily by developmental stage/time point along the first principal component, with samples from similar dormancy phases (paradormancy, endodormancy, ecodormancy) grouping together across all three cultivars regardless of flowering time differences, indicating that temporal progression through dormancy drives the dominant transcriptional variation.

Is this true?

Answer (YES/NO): YES